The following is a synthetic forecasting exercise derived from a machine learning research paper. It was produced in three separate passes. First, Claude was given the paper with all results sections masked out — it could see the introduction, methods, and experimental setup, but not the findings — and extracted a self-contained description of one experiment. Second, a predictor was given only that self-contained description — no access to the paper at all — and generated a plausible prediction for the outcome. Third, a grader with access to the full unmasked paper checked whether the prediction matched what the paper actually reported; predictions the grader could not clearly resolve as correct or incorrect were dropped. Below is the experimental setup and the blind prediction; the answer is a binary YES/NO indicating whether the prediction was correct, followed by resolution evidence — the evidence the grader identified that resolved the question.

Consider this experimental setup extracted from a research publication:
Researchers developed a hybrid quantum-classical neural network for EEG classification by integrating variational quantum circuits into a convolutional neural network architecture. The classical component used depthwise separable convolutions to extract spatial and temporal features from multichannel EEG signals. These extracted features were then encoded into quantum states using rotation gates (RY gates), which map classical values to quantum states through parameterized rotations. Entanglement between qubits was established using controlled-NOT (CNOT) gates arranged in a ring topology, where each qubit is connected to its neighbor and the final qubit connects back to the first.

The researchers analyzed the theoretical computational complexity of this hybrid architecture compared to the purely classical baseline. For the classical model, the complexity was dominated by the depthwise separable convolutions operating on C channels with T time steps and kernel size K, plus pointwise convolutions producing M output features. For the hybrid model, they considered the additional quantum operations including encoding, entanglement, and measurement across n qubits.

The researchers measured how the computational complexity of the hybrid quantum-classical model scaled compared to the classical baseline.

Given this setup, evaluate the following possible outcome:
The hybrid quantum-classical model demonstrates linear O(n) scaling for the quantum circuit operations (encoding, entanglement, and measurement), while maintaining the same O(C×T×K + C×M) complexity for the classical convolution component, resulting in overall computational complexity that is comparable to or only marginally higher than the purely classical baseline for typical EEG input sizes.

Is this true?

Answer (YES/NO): YES